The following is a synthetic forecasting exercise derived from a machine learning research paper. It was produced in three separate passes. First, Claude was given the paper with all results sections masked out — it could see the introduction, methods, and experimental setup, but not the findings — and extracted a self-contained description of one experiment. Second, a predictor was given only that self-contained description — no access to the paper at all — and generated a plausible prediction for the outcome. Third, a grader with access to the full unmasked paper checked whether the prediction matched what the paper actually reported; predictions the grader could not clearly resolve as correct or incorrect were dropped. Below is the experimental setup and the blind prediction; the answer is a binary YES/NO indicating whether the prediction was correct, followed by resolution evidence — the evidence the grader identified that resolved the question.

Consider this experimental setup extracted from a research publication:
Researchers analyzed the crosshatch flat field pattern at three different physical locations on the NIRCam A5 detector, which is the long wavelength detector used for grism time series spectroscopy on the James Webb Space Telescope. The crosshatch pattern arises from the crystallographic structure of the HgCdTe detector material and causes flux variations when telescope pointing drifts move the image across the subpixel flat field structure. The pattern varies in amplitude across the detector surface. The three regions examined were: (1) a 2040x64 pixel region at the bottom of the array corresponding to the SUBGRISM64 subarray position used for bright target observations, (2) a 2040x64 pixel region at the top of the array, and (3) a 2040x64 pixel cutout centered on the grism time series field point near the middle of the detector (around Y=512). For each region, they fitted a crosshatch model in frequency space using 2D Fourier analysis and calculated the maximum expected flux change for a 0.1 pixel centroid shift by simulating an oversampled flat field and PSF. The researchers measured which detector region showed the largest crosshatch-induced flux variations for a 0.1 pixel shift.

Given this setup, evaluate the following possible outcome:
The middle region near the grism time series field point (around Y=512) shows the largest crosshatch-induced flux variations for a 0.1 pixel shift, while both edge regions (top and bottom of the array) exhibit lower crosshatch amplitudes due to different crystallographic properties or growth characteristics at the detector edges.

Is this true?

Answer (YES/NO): YES